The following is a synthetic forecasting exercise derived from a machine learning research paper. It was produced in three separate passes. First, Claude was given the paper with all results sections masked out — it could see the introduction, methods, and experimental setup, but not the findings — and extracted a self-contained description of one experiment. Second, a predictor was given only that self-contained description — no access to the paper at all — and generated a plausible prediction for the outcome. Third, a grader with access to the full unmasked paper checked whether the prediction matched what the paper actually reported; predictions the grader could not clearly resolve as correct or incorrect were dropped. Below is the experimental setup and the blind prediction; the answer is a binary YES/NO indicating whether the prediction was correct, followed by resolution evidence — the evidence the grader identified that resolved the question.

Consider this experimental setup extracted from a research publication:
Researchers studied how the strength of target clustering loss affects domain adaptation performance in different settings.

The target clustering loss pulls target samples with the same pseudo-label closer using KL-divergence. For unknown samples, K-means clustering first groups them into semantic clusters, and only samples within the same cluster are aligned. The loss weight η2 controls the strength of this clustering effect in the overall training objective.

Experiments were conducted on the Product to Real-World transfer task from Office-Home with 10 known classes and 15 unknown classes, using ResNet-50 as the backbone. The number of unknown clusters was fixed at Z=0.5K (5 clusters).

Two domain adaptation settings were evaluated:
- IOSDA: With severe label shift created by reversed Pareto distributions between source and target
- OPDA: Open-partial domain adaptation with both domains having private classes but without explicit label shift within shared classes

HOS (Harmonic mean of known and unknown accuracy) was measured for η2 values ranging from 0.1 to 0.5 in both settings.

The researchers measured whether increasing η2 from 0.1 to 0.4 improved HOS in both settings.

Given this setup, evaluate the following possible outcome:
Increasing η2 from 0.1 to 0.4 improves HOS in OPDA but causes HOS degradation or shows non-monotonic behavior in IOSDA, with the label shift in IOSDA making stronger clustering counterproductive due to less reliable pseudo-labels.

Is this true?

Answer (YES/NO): NO